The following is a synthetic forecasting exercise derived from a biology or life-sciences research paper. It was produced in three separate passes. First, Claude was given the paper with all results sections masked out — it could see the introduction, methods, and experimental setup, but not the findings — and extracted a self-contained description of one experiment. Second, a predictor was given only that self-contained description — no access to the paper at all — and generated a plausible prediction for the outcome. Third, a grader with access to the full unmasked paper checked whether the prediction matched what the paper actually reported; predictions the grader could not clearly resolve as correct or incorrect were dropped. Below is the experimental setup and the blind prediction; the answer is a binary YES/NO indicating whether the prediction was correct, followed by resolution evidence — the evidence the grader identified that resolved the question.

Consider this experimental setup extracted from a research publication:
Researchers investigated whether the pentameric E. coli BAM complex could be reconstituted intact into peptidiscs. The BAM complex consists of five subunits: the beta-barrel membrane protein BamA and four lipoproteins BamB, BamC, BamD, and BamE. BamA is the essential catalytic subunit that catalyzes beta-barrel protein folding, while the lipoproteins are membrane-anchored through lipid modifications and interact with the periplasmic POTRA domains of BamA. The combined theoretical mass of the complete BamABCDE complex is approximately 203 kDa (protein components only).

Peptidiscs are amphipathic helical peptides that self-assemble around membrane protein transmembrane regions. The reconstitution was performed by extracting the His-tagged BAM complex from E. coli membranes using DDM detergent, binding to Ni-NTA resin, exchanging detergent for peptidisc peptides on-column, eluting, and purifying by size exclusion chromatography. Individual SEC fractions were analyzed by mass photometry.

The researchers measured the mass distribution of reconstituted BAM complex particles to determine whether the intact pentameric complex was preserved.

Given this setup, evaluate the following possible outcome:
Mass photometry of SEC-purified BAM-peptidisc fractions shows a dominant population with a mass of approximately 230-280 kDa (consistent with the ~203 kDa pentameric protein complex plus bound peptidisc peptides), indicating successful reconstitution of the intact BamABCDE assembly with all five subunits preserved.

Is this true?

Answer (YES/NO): YES